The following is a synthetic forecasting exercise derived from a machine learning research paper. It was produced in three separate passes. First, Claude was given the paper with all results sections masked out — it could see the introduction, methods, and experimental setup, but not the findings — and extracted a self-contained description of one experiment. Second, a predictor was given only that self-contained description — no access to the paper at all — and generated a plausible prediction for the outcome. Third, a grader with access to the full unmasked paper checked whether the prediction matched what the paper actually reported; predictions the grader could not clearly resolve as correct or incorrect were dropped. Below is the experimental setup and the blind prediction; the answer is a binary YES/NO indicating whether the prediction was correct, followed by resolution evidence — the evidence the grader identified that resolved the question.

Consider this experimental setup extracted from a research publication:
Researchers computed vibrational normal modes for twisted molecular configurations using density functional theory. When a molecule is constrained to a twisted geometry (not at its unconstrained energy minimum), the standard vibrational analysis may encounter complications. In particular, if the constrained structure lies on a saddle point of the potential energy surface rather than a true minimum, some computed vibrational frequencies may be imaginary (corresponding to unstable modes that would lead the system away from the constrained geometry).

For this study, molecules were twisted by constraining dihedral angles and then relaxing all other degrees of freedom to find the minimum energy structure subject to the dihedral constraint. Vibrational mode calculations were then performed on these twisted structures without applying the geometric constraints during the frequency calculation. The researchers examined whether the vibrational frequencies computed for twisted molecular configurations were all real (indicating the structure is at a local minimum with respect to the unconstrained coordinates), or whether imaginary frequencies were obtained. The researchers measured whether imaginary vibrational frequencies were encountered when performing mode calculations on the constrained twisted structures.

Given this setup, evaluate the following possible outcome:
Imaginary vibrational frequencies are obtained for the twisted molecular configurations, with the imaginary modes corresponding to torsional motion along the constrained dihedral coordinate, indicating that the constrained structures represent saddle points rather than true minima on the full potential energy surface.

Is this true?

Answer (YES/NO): NO